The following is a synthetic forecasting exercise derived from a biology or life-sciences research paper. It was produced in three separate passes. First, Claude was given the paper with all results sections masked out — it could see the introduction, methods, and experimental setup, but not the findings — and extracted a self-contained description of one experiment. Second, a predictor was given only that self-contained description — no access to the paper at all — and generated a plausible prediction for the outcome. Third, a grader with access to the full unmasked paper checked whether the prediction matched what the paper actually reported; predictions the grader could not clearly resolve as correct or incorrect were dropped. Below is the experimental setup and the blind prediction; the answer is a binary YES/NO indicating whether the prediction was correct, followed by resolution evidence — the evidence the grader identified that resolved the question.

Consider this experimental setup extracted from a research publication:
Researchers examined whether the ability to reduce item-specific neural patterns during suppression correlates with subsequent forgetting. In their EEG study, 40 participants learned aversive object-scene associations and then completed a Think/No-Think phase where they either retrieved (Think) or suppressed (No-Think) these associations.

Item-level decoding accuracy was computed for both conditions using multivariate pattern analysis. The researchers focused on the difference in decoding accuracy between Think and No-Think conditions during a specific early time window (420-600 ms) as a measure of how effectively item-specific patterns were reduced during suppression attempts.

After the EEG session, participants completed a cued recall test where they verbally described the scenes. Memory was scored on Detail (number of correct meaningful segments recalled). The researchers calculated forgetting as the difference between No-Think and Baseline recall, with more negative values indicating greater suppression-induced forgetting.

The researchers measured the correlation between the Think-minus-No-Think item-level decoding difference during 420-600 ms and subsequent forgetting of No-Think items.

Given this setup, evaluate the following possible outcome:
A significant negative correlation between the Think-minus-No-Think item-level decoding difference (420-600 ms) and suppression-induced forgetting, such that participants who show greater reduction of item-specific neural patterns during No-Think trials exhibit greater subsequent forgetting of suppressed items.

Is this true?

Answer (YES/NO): NO